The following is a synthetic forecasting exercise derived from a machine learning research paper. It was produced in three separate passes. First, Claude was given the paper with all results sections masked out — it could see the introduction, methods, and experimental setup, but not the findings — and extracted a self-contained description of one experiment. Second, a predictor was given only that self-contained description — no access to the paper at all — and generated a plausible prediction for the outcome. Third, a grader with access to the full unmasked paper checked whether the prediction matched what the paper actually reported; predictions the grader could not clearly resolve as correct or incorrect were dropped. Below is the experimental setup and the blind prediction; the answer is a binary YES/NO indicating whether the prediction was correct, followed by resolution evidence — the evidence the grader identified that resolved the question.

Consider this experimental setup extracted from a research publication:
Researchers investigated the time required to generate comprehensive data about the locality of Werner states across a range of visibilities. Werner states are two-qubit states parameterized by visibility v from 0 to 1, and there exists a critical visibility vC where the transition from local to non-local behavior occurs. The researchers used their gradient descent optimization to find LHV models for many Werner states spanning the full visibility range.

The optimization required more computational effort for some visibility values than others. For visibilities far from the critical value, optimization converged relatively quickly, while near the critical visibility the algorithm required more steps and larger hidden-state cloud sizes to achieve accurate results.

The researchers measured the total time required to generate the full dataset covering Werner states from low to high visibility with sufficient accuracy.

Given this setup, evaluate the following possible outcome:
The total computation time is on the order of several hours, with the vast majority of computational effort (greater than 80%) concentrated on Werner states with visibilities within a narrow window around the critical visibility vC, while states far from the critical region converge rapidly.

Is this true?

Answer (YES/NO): NO